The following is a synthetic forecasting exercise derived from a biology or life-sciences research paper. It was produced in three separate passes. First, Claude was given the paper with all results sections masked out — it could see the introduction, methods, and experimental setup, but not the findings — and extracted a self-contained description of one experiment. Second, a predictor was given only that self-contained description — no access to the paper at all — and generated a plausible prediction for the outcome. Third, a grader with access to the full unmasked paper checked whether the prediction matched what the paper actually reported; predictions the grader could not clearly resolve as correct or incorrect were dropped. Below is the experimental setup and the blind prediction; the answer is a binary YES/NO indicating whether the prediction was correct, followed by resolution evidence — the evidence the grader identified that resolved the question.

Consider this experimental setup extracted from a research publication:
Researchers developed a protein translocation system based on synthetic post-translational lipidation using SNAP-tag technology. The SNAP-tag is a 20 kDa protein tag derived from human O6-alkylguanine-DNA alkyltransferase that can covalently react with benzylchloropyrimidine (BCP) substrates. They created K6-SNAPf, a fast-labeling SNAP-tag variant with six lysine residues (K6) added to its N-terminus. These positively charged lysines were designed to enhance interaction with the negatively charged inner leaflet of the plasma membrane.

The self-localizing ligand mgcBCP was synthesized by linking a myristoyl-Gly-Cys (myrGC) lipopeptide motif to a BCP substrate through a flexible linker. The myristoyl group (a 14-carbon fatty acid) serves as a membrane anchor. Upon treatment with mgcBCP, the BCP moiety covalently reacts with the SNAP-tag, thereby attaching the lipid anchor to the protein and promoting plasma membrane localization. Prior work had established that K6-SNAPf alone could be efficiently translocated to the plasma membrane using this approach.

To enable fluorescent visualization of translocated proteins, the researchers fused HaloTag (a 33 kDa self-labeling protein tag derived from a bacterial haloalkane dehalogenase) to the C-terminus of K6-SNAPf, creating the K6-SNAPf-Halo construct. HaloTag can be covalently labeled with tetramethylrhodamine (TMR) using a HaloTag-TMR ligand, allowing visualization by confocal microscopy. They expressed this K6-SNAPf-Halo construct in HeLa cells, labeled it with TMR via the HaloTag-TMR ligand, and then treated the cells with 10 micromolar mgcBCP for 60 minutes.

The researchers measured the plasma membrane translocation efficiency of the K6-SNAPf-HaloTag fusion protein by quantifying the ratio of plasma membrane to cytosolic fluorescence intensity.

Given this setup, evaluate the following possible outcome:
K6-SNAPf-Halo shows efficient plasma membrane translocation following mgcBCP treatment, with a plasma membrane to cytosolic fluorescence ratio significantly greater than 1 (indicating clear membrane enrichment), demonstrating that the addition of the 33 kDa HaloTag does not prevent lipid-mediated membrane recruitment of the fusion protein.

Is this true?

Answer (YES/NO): NO